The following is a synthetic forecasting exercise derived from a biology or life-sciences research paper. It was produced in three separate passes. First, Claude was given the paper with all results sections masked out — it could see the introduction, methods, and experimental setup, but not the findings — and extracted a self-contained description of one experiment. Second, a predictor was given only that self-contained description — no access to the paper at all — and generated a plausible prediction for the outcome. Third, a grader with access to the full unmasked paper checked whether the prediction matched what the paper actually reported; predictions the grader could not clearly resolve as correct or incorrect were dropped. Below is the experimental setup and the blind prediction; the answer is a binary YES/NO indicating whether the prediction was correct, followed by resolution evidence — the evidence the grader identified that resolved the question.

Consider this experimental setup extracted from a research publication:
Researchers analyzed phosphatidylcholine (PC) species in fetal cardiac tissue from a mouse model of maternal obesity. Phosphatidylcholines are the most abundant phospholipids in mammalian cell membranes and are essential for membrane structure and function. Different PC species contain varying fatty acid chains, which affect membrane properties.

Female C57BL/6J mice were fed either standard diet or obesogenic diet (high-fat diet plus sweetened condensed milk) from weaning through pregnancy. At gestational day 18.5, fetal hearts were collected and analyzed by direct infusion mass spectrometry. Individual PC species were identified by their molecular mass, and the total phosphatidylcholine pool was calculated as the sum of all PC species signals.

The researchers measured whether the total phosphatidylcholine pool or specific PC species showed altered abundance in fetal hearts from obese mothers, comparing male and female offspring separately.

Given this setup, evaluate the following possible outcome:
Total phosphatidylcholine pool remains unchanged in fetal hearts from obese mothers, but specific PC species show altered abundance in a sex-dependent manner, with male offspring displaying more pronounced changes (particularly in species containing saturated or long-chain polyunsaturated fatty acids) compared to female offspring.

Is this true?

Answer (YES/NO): NO